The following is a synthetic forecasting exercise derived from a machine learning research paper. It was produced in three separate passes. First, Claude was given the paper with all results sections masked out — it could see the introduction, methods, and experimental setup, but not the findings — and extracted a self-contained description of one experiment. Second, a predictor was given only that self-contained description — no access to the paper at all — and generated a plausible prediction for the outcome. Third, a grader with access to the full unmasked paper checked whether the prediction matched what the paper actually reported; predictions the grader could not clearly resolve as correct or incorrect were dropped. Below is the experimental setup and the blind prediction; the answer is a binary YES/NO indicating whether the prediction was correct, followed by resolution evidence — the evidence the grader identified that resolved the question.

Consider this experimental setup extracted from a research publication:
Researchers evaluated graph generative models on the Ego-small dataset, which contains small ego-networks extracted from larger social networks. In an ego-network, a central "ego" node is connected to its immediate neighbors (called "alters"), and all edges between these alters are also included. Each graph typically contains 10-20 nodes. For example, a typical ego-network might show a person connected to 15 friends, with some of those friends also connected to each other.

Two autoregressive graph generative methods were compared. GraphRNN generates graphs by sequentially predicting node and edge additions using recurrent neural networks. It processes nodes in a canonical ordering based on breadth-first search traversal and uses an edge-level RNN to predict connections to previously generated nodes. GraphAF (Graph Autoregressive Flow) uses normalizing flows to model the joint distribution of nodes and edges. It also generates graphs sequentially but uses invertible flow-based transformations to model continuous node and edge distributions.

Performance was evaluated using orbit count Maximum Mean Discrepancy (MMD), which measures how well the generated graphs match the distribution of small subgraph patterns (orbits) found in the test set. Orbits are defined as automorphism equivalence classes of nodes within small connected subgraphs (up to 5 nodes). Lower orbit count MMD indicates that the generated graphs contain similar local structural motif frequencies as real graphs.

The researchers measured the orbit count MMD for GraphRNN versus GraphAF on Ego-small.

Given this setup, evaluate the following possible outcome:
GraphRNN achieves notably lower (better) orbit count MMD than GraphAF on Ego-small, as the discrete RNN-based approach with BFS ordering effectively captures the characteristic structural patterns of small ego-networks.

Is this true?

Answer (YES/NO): NO